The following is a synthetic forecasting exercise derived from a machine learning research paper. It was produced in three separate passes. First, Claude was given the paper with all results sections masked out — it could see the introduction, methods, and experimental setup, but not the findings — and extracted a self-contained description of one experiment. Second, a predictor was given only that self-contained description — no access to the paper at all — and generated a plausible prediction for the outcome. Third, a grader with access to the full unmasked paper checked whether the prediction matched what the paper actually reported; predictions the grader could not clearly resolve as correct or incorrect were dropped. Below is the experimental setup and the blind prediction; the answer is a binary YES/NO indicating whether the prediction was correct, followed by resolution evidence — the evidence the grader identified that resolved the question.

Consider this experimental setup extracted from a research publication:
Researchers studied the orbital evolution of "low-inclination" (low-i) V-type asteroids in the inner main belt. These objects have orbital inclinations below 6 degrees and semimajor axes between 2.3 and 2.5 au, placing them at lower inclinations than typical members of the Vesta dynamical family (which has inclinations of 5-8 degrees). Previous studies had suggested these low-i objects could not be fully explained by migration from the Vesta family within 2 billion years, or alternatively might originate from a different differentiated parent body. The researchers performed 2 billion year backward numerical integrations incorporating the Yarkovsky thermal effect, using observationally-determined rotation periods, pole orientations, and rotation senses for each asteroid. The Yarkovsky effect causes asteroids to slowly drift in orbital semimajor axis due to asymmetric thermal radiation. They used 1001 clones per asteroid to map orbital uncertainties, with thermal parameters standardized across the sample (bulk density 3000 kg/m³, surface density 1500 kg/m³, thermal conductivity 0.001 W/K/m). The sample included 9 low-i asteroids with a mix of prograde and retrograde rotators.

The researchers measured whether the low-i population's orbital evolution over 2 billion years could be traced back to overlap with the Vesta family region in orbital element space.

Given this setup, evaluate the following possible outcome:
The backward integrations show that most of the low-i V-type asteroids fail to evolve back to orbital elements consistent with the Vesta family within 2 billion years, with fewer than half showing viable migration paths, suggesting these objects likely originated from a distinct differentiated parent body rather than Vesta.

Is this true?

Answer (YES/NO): NO